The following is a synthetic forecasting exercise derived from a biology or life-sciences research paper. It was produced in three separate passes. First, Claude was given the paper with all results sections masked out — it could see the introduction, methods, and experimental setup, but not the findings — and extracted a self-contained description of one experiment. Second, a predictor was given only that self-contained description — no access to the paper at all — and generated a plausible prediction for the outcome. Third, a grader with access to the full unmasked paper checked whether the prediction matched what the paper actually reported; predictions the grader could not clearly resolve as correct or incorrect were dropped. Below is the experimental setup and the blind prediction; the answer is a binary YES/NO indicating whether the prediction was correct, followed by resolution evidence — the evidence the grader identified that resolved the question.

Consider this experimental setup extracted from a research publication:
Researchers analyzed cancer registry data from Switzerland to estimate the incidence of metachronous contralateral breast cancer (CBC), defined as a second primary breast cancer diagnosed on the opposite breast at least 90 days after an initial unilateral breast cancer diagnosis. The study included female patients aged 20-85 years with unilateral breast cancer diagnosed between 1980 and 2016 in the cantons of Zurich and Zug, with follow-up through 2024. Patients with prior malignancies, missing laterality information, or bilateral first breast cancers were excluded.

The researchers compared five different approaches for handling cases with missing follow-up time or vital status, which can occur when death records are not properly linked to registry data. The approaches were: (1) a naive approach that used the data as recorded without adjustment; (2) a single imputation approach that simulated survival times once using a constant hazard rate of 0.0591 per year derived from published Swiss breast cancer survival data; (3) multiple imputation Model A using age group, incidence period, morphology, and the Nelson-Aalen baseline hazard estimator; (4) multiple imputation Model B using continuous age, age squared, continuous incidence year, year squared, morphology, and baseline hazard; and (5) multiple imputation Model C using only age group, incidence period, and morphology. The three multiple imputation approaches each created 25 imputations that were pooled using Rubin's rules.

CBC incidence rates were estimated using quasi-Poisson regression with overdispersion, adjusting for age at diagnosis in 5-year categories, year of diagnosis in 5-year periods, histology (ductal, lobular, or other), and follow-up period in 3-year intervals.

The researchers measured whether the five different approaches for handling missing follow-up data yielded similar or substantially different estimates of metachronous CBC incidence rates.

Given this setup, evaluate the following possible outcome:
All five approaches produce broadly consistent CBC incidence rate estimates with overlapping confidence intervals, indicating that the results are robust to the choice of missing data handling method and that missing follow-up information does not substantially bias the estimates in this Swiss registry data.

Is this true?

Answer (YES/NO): YES